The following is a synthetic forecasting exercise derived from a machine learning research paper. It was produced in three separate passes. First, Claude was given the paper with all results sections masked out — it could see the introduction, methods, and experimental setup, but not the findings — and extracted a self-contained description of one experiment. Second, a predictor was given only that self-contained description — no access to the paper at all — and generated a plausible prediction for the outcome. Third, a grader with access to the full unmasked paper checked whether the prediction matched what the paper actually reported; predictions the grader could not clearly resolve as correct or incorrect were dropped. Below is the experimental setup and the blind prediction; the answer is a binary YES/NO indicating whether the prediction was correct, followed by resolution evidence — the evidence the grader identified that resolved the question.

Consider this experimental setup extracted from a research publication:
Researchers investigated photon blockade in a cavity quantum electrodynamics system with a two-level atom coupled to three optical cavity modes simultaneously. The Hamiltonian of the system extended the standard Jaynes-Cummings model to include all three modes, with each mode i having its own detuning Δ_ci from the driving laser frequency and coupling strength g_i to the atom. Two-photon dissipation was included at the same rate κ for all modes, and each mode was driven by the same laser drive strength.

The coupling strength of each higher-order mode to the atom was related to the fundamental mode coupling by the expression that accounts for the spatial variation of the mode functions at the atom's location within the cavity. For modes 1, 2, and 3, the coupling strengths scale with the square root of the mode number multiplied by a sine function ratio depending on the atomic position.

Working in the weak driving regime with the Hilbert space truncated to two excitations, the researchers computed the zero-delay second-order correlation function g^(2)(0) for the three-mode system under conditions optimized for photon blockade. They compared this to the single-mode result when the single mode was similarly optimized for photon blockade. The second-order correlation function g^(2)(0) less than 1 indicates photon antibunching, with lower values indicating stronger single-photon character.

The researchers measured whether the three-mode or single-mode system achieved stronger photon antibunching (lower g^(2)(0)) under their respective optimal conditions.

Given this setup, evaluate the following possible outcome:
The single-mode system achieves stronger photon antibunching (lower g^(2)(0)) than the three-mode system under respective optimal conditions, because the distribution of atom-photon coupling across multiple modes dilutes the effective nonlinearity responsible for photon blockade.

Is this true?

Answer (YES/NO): NO